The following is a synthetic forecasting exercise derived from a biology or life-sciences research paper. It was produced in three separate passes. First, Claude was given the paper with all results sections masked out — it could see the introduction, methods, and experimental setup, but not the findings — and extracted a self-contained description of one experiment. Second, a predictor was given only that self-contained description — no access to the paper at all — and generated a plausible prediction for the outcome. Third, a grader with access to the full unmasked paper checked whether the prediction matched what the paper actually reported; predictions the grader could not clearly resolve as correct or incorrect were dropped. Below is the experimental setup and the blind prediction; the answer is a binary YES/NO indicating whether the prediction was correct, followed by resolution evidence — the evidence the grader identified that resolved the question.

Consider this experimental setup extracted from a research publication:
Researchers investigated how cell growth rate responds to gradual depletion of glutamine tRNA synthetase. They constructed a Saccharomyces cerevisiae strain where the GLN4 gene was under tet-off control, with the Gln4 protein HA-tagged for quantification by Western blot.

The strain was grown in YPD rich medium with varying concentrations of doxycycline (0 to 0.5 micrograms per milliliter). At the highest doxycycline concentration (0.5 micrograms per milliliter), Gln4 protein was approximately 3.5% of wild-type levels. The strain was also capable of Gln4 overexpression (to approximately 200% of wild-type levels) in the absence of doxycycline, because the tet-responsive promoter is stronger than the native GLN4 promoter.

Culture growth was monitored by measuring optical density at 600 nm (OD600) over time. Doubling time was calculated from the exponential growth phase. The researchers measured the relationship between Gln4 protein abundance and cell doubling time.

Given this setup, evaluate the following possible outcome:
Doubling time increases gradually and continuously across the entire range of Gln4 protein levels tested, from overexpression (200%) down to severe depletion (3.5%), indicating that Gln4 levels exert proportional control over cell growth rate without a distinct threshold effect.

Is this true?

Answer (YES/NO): NO